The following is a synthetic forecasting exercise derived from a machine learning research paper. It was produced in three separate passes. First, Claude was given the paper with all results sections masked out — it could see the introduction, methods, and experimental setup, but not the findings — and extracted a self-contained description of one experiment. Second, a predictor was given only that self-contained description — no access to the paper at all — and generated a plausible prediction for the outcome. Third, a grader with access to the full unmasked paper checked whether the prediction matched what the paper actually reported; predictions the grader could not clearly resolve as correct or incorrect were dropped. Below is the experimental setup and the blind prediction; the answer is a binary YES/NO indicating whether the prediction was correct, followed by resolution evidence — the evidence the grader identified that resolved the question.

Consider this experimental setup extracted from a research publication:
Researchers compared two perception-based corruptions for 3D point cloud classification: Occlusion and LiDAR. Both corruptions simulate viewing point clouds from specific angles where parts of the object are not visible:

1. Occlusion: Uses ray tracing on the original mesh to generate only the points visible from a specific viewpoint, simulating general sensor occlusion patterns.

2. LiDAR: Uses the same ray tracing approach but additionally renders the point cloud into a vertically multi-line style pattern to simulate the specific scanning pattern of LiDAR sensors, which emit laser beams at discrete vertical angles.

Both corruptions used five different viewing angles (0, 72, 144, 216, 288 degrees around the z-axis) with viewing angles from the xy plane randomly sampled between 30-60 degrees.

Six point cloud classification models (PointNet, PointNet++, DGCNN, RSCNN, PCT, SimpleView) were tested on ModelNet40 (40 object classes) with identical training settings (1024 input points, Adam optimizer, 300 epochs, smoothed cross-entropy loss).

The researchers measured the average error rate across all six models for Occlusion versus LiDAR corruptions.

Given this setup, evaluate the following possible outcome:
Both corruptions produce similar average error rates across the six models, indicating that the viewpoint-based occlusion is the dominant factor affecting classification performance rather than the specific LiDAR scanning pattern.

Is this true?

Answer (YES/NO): NO